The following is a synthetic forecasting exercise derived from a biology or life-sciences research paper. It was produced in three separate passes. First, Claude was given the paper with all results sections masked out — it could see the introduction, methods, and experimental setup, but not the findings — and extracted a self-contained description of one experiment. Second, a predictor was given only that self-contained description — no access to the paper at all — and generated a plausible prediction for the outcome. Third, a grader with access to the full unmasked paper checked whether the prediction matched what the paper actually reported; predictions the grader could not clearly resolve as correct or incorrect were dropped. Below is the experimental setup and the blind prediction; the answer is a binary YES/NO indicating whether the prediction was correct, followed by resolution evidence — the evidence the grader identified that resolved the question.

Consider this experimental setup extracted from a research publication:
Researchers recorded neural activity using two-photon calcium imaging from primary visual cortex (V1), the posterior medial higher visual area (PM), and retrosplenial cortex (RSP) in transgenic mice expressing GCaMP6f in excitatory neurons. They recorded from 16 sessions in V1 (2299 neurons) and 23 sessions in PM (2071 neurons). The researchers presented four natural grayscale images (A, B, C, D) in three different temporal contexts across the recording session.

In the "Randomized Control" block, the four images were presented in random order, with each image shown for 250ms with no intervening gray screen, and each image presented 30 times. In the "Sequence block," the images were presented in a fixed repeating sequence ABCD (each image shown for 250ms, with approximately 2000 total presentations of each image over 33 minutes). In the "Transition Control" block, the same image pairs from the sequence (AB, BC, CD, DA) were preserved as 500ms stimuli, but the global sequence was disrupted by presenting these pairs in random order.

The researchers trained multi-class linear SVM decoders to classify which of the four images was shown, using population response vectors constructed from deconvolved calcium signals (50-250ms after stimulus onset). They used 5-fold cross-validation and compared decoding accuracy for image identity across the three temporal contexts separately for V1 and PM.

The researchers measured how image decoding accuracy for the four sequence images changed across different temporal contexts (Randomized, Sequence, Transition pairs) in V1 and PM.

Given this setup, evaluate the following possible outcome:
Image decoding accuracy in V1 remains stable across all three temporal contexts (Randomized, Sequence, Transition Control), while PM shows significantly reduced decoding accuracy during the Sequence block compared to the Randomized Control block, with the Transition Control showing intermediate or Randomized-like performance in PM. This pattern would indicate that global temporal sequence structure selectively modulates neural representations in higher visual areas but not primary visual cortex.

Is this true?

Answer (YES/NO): NO